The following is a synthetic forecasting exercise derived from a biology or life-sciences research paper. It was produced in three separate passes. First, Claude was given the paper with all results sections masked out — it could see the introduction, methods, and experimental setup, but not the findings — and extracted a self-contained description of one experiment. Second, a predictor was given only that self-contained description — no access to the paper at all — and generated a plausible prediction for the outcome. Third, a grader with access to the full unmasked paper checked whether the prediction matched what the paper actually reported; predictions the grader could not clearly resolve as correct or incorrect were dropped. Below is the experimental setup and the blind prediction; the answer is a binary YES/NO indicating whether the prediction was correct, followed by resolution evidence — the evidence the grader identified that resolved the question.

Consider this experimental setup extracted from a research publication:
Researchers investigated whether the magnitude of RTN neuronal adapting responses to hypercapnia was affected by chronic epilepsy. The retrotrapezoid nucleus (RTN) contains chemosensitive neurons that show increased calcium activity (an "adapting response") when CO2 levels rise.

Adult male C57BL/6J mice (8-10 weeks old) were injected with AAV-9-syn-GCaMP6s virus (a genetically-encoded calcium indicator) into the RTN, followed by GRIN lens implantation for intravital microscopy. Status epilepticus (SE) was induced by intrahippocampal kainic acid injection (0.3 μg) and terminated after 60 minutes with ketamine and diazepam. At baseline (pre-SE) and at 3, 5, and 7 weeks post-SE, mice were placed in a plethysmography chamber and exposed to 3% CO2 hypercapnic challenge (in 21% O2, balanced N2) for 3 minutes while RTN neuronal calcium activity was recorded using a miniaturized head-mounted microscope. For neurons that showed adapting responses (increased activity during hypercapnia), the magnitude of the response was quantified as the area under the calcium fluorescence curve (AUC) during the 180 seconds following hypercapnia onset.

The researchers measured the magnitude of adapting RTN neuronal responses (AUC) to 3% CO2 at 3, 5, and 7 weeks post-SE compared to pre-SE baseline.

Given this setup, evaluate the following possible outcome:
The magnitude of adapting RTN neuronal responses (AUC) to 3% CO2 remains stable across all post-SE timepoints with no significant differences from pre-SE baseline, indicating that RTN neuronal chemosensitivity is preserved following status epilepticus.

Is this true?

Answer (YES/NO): NO